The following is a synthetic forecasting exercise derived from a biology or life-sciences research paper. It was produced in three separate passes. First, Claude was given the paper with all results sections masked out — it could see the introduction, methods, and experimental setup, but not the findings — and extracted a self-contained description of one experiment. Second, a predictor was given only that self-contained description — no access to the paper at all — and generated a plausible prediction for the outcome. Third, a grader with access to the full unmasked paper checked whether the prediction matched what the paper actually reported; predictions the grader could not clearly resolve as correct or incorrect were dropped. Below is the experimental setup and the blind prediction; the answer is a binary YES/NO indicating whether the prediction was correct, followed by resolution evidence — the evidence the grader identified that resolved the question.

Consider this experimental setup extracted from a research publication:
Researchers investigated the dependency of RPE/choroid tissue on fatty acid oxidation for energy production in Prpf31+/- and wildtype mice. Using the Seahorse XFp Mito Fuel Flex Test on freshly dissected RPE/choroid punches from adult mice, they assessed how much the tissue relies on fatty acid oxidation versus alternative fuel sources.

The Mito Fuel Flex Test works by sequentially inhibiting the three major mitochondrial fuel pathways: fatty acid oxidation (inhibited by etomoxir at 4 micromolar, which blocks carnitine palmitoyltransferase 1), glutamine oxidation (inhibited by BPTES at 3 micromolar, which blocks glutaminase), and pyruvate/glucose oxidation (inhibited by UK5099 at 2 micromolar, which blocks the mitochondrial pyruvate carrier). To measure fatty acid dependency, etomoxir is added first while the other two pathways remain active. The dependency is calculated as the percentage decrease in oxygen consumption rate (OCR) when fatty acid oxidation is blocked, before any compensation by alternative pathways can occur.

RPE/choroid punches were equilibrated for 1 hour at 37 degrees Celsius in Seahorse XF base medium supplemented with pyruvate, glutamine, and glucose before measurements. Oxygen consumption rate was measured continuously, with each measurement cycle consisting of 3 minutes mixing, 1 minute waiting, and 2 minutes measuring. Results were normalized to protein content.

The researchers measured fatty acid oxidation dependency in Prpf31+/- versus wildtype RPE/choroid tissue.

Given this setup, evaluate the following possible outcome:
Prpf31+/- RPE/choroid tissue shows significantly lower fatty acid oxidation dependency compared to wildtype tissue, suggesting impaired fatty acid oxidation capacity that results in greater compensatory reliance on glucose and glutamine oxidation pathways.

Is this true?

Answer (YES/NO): NO